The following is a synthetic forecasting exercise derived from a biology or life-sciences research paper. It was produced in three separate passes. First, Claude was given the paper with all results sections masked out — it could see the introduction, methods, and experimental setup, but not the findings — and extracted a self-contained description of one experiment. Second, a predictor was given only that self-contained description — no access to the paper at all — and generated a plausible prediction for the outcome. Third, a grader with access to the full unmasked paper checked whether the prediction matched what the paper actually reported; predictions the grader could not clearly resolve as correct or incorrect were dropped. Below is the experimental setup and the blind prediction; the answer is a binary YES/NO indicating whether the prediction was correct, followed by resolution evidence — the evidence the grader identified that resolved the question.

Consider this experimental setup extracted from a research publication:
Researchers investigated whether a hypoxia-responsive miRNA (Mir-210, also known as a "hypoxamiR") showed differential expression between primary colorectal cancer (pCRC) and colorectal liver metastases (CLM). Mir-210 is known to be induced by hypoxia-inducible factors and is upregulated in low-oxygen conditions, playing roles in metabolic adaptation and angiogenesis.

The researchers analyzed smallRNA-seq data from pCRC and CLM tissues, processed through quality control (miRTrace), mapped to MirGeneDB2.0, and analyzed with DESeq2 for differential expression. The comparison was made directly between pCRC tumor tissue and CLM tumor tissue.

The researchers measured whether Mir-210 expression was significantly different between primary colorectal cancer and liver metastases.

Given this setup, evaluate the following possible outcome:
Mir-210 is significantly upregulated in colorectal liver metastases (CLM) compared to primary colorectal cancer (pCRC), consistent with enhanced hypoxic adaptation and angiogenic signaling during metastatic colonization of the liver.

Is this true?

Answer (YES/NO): YES